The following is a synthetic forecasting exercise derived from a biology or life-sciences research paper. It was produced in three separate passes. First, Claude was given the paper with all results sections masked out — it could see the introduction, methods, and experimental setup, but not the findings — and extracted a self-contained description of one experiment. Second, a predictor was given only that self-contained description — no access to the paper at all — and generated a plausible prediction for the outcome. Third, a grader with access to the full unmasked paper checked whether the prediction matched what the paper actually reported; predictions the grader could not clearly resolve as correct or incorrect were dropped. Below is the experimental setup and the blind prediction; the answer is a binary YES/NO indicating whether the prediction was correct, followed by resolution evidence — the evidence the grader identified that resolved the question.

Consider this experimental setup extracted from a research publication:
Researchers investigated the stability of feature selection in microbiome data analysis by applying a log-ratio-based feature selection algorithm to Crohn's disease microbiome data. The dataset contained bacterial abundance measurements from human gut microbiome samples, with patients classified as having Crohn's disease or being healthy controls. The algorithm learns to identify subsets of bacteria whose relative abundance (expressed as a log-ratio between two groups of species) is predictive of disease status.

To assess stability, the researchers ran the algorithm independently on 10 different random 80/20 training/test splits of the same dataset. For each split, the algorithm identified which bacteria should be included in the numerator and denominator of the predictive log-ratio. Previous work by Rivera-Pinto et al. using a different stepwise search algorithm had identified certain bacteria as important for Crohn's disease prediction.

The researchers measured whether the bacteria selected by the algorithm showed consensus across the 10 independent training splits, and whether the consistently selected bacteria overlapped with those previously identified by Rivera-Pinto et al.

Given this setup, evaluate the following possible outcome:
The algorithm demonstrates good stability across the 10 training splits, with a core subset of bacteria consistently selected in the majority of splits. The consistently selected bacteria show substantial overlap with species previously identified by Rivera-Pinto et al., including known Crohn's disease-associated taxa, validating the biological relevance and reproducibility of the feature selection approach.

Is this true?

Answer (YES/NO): YES